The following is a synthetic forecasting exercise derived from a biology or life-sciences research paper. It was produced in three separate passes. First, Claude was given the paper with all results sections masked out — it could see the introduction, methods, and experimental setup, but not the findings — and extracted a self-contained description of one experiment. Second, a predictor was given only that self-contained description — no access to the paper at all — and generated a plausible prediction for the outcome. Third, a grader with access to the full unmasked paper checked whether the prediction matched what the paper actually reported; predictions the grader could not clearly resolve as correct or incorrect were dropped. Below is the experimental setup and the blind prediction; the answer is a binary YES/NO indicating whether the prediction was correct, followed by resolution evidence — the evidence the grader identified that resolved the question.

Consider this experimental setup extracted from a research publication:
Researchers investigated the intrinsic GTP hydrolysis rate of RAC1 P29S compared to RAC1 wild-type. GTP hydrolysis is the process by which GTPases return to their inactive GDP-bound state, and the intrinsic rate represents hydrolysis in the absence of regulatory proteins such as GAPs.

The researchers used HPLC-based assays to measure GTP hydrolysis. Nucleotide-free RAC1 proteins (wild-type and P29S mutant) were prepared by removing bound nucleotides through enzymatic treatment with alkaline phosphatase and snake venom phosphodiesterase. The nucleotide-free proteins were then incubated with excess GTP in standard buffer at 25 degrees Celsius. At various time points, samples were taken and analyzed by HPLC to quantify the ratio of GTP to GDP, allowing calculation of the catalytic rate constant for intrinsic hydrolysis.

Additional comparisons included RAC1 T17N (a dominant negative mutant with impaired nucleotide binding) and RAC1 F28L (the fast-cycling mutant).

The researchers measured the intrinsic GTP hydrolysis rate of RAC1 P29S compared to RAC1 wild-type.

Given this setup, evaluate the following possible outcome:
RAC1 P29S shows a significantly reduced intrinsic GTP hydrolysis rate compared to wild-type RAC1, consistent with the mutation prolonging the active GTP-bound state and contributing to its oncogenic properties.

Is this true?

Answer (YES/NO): NO